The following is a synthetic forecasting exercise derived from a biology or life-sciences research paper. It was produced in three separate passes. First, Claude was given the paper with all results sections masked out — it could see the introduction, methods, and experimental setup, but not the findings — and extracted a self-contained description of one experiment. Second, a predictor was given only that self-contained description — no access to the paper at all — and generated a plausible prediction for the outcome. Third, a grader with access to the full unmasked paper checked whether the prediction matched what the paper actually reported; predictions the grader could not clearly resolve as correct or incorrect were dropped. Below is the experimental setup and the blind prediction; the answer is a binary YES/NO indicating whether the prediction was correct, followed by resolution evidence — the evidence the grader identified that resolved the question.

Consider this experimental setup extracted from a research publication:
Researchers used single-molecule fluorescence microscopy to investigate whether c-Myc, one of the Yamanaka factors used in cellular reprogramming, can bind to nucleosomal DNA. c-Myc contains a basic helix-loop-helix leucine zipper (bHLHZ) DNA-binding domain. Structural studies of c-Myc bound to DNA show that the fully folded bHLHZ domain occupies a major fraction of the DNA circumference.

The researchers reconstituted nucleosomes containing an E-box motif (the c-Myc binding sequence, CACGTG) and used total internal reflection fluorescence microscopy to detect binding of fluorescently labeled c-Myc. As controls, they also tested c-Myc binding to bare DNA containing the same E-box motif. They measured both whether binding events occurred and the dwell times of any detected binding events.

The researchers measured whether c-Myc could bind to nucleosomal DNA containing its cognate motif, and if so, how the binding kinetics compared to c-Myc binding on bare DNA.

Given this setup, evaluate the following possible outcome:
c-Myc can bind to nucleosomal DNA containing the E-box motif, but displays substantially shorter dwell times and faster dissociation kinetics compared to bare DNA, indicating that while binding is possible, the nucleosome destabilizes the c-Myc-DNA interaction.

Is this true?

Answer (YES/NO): YES